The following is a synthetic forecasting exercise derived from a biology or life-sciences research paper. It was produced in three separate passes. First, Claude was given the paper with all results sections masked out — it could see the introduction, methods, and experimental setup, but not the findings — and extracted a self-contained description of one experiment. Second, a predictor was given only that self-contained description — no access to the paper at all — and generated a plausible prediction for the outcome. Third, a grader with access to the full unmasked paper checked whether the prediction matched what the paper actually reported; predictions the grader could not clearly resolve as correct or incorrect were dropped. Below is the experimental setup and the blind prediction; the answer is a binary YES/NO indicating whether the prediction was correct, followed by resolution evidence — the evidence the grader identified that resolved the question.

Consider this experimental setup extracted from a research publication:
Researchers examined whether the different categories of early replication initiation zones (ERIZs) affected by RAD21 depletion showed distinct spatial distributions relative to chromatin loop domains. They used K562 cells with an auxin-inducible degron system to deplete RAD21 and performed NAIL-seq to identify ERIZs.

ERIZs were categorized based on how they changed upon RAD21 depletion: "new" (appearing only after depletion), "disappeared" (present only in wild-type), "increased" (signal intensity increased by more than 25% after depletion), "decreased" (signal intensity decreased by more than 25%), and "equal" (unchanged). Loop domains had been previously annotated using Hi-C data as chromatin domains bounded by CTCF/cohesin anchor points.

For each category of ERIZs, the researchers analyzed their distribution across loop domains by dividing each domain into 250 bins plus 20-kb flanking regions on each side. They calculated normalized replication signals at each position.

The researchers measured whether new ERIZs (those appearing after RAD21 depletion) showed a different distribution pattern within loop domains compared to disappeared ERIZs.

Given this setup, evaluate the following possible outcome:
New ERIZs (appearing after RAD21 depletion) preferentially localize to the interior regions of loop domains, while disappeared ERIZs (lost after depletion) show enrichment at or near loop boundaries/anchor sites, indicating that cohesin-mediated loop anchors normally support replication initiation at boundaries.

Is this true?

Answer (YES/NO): YES